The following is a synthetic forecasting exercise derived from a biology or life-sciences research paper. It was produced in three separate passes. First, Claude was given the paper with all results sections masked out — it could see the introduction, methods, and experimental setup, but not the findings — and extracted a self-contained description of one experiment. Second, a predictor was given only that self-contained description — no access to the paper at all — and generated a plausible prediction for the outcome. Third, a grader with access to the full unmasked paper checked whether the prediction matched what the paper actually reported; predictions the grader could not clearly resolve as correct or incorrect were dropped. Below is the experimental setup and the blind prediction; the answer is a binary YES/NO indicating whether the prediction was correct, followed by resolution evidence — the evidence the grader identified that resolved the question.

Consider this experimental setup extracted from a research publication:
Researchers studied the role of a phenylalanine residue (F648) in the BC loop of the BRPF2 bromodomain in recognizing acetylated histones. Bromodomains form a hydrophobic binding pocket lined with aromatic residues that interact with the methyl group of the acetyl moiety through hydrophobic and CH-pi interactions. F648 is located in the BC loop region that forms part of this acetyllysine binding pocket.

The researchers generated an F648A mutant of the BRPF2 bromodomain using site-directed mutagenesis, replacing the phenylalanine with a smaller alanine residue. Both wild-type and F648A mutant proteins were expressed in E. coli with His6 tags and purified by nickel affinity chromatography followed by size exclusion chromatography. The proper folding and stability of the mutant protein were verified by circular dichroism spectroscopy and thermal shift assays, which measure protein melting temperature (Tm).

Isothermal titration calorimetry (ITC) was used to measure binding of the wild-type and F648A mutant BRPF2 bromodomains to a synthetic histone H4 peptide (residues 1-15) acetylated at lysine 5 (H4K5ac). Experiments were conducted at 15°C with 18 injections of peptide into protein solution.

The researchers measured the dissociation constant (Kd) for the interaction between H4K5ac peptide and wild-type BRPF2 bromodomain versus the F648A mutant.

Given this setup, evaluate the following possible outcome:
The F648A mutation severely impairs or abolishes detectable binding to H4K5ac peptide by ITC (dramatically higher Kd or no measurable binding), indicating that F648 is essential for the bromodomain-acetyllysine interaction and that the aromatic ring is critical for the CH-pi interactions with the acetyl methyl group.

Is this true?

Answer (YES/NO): NO